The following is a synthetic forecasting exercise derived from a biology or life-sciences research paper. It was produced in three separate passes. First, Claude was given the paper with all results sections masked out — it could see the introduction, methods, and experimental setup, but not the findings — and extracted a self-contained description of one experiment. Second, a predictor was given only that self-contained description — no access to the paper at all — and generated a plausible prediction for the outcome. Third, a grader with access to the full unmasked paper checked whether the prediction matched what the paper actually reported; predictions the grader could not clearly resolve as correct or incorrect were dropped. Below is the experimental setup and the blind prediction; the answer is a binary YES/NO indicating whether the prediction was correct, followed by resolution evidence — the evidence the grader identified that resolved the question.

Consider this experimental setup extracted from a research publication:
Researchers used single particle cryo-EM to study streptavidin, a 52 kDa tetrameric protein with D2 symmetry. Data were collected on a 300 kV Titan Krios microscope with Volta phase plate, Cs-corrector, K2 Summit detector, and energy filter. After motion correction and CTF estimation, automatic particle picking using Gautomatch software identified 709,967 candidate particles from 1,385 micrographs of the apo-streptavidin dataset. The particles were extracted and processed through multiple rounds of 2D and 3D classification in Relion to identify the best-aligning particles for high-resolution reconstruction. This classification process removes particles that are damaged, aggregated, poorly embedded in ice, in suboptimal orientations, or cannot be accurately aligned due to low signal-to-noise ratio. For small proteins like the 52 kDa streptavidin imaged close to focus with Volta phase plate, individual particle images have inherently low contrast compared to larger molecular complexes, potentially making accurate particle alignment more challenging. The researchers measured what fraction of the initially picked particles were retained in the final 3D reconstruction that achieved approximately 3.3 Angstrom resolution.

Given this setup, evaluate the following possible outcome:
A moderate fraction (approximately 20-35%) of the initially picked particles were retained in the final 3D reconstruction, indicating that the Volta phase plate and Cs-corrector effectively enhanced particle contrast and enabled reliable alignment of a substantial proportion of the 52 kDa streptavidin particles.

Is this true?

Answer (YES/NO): NO